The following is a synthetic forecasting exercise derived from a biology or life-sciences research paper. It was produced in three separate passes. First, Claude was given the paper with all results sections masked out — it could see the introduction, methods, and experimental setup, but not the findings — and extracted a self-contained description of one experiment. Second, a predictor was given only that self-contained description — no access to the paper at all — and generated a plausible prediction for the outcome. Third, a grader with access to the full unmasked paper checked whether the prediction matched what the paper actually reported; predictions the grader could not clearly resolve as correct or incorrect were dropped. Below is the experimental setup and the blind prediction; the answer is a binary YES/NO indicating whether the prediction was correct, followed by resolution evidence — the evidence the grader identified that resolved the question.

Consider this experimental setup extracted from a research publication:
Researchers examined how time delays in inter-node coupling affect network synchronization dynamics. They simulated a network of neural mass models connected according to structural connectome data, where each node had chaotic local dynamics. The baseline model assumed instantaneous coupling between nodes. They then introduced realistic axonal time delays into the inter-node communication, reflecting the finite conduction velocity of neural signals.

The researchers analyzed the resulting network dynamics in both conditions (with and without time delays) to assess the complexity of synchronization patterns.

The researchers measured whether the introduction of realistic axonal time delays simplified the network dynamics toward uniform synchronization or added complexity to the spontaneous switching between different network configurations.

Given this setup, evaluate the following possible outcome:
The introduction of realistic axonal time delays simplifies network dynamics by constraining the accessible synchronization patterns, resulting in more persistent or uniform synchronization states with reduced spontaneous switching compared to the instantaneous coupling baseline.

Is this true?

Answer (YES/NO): NO